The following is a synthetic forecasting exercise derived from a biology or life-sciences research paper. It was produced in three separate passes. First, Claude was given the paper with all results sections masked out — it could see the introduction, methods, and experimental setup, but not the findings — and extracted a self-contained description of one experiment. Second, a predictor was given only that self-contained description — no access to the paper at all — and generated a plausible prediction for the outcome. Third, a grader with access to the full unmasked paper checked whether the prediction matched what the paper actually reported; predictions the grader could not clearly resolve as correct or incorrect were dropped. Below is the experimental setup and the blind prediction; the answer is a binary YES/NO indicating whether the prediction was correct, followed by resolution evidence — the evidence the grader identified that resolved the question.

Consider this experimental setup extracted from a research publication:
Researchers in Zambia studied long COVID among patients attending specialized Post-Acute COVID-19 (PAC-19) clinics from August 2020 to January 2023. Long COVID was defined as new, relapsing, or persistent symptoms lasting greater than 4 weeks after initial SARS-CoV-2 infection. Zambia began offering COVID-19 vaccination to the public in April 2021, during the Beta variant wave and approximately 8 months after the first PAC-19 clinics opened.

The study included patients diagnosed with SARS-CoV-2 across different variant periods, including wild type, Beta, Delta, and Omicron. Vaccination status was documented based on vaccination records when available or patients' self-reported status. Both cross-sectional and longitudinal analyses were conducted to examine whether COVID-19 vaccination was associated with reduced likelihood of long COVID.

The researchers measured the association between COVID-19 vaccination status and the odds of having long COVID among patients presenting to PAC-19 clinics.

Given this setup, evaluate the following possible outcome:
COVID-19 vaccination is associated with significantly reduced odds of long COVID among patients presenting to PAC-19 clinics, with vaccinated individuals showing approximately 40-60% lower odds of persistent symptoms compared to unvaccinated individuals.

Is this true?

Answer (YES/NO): NO